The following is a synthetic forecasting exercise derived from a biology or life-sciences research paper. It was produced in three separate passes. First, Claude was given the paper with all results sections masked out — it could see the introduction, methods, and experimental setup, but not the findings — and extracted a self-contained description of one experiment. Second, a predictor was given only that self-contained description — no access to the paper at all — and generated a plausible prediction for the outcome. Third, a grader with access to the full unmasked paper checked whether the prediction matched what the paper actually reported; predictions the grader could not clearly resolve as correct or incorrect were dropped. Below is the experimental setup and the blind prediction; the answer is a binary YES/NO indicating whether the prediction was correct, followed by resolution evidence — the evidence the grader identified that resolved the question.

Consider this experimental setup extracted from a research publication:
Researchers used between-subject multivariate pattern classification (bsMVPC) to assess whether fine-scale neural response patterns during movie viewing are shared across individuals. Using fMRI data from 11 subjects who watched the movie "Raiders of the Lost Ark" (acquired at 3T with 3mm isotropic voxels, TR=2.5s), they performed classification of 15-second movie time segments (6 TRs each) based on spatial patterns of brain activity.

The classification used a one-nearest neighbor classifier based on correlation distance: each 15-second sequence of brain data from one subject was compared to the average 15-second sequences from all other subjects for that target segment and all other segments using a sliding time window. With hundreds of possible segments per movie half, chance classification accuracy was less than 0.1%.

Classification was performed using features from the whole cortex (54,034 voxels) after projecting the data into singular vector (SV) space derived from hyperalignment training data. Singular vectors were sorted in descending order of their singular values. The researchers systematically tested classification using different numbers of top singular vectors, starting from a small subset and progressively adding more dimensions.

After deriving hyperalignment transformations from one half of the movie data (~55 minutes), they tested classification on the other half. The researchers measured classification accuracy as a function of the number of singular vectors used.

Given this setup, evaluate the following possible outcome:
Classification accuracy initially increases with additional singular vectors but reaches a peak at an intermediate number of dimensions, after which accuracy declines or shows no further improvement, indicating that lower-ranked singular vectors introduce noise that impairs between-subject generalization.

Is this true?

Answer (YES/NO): YES